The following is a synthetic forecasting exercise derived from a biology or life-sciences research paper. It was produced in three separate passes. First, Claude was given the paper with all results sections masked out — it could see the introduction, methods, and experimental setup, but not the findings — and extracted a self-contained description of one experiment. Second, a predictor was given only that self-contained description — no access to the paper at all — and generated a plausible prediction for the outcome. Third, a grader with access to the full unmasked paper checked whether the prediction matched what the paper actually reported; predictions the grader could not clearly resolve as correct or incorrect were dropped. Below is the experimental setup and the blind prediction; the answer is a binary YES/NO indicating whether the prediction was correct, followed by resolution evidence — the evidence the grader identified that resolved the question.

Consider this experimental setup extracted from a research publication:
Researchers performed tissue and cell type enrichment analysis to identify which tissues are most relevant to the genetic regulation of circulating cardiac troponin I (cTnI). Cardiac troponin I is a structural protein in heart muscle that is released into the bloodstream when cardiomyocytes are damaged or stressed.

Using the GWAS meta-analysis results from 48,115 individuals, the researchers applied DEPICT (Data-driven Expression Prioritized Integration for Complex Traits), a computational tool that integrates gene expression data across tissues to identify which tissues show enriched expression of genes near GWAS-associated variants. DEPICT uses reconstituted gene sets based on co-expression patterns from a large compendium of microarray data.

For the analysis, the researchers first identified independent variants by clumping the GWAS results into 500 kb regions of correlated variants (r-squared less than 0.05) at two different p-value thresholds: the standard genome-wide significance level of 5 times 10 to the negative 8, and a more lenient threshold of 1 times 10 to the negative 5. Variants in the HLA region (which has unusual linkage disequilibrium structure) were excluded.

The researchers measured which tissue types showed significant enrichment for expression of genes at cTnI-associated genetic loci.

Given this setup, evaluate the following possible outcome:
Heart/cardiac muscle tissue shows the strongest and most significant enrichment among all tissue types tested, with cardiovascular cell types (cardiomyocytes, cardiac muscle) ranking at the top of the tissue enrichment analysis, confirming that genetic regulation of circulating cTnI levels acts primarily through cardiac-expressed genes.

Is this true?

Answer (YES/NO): NO